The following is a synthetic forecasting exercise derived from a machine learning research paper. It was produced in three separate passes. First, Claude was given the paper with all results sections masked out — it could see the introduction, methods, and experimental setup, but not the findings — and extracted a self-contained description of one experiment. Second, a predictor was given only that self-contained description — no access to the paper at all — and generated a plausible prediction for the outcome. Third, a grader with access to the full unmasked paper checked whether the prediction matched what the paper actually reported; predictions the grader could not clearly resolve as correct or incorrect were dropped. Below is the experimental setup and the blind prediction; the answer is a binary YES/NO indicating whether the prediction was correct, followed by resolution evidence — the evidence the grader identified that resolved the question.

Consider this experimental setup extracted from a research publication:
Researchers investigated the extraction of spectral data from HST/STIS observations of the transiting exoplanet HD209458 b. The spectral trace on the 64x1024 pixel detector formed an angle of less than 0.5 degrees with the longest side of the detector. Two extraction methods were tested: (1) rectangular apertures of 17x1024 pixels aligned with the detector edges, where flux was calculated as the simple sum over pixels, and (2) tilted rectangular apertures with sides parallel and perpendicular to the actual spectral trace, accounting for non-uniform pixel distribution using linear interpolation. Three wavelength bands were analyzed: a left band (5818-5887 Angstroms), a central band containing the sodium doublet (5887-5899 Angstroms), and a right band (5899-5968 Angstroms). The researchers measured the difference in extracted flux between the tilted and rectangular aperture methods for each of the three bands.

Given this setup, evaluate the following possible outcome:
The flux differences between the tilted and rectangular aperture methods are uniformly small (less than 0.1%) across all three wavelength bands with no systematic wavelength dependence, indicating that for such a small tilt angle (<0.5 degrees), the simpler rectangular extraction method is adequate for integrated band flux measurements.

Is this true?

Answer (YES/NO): NO